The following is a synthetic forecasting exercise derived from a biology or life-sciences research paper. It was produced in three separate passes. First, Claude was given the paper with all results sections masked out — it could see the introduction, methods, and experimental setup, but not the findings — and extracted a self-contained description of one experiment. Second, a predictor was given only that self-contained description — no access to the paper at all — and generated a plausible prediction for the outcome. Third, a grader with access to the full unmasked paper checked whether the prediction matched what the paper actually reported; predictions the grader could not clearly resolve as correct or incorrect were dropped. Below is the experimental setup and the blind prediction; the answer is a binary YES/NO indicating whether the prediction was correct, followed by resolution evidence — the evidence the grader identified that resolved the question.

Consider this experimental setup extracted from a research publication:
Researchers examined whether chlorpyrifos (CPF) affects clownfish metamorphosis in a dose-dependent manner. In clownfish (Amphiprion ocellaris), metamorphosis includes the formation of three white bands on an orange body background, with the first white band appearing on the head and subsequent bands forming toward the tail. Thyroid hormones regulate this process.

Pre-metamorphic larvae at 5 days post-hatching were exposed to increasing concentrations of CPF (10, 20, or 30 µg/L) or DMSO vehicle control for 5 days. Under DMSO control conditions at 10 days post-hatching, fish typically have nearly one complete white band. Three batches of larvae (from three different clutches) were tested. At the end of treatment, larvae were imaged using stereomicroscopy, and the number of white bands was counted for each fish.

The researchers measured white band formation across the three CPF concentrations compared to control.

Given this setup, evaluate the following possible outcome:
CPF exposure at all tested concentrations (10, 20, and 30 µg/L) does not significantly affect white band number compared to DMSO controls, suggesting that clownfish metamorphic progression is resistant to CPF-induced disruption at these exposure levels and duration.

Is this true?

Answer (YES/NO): NO